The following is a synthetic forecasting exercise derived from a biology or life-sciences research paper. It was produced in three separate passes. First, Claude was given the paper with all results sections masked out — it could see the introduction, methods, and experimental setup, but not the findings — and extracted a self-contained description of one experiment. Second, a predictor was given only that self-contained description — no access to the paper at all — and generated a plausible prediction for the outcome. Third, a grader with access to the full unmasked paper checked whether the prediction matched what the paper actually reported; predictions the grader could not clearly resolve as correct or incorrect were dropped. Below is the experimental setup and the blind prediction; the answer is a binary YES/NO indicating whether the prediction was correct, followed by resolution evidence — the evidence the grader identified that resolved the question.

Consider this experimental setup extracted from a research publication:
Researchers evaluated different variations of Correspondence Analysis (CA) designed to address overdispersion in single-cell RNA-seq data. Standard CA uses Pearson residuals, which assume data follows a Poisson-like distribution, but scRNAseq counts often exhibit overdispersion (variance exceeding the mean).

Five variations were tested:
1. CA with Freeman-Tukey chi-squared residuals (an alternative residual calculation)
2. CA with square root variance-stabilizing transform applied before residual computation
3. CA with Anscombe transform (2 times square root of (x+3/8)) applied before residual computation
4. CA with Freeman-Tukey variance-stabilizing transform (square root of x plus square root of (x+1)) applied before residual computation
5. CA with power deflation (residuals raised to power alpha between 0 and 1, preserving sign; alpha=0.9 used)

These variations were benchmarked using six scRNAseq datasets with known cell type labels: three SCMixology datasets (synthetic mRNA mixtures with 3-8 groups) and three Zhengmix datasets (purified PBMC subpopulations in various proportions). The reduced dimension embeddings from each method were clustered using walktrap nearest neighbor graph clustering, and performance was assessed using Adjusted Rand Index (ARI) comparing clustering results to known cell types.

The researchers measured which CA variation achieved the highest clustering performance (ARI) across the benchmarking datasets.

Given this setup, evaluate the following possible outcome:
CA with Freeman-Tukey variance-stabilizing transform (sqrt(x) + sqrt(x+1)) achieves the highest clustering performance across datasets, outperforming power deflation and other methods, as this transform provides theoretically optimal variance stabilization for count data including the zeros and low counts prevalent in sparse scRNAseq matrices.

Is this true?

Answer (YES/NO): NO